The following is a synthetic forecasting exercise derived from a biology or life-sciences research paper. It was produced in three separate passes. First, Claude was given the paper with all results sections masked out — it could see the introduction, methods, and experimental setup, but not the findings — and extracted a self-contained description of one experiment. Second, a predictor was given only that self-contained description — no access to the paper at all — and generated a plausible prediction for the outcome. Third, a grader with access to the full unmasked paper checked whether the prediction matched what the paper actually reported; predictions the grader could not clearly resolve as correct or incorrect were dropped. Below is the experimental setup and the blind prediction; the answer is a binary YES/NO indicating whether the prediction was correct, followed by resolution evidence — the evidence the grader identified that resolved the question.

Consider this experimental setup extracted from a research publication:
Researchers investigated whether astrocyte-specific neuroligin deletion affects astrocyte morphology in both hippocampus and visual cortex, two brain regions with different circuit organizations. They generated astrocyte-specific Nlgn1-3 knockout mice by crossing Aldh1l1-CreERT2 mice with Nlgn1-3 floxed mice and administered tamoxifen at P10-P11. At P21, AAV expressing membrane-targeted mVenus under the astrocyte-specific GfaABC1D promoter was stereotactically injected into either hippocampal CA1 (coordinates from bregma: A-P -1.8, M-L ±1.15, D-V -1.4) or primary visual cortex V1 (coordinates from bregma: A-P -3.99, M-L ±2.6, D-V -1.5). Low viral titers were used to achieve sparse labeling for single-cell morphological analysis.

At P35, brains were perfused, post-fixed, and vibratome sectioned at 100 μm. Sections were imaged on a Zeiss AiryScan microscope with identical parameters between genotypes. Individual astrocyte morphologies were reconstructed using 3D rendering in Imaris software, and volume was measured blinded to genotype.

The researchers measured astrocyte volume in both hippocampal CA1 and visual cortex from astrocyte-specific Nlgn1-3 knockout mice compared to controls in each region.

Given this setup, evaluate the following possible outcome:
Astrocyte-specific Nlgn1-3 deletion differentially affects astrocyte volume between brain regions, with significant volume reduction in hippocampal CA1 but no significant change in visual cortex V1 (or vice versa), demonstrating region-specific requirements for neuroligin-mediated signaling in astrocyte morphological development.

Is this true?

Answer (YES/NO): NO